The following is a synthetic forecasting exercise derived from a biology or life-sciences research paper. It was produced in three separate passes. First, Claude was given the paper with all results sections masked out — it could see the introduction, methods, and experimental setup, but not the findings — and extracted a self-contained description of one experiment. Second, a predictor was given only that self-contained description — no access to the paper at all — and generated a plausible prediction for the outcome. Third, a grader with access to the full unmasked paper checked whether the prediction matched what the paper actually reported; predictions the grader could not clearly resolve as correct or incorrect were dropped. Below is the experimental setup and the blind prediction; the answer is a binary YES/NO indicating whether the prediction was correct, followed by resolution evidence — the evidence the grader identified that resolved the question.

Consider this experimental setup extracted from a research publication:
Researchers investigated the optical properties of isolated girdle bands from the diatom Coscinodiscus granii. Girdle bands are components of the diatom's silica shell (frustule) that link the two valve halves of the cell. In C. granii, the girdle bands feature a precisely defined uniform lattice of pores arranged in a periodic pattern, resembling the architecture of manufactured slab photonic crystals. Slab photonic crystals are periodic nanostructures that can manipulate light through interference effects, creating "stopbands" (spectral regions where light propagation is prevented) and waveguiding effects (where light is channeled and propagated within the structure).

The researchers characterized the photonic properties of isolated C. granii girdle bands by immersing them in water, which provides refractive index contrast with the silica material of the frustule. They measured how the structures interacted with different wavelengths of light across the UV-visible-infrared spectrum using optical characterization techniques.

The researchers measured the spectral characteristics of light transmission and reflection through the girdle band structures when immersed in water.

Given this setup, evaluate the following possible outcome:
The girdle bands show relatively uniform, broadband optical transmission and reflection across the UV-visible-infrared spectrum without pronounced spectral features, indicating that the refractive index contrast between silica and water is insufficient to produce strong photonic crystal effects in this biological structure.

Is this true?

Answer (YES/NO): NO